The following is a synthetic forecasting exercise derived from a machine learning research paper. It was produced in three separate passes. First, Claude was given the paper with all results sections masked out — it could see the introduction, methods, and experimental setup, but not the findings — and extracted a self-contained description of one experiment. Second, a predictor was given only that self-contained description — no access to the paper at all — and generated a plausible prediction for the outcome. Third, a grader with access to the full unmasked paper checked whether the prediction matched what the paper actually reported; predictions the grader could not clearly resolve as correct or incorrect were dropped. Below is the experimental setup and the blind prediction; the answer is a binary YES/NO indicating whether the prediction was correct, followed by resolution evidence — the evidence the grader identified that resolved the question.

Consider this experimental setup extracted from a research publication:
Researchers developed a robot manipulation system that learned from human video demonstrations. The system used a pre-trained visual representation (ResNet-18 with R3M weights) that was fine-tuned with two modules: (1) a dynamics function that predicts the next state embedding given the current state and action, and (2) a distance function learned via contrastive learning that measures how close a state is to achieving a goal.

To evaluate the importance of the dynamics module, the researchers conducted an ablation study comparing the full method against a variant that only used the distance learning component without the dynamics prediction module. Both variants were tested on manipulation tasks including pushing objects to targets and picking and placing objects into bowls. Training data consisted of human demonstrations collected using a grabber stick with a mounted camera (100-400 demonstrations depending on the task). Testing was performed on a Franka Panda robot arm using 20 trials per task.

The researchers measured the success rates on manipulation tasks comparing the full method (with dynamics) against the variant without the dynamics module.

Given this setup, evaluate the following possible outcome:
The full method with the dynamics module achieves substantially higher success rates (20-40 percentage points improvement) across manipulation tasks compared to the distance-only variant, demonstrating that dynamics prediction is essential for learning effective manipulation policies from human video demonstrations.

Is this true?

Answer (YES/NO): NO